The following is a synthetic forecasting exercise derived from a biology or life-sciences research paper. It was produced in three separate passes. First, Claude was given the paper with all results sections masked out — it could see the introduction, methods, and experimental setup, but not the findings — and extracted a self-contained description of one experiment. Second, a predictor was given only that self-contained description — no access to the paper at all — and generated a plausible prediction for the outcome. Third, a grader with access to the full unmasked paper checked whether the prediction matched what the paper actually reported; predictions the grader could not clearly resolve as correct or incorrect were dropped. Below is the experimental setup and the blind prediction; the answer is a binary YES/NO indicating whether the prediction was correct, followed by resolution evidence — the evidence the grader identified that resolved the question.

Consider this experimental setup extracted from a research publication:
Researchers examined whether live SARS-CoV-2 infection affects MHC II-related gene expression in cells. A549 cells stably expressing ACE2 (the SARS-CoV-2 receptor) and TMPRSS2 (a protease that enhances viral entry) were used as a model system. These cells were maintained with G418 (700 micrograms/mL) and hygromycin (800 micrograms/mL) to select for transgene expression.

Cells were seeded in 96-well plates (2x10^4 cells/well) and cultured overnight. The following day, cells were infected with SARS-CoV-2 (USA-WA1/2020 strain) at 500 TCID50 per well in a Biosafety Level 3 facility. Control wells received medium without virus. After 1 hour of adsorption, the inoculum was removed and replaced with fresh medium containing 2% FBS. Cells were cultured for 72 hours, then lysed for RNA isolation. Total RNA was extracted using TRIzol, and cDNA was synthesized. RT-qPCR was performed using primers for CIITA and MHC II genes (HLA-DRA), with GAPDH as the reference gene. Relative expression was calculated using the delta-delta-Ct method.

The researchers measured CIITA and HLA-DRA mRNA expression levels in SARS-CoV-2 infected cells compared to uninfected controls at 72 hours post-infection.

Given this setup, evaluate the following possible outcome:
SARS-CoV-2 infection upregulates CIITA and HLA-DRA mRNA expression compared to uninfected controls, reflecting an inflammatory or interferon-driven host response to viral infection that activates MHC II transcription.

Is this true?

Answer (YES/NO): NO